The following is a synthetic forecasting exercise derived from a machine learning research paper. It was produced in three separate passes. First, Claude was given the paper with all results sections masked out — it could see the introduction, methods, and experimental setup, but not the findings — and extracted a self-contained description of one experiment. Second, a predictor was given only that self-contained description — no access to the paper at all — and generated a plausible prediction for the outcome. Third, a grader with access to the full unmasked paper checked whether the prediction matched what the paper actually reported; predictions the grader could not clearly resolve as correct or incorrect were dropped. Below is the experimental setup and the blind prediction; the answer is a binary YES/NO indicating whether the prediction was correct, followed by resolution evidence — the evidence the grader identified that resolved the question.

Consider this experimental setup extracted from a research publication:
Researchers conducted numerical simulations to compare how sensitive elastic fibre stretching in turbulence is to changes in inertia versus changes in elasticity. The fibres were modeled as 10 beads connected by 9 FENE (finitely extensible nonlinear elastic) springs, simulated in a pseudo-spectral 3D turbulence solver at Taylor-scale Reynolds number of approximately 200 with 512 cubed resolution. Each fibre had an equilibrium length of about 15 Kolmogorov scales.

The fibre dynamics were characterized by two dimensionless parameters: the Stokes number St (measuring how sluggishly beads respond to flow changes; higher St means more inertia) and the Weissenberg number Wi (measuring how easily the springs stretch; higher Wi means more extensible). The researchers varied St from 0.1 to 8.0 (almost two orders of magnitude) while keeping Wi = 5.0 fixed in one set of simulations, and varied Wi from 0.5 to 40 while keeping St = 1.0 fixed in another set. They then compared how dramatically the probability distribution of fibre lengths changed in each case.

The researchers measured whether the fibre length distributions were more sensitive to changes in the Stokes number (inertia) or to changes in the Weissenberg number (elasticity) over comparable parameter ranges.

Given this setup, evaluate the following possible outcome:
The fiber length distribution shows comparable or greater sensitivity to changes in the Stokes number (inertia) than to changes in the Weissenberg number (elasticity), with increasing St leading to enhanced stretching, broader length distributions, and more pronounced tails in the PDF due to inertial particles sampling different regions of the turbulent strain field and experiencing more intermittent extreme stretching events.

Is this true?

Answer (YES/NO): NO